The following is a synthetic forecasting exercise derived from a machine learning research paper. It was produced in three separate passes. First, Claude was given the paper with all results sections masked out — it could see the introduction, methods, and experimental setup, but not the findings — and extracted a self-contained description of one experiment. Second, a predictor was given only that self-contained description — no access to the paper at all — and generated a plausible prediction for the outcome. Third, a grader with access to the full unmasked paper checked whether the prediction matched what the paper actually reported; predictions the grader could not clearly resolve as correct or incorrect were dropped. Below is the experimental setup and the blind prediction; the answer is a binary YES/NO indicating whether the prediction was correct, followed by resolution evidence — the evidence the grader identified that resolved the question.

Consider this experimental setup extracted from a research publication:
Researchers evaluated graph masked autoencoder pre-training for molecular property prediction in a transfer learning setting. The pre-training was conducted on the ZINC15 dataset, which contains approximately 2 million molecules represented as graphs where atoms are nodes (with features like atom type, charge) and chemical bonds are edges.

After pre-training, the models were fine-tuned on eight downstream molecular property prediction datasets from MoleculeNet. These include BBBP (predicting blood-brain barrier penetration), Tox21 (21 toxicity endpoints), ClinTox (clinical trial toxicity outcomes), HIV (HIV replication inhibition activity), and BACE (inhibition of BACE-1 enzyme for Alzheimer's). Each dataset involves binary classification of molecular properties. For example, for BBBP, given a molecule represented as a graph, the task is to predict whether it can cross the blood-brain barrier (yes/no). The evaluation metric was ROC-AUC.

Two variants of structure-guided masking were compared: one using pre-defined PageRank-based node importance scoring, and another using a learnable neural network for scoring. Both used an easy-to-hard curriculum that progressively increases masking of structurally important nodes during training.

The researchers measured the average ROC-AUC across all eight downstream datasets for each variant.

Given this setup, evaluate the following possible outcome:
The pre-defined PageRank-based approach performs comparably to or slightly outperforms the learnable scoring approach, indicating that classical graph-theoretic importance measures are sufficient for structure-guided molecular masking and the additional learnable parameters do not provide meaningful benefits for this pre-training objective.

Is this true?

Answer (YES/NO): NO